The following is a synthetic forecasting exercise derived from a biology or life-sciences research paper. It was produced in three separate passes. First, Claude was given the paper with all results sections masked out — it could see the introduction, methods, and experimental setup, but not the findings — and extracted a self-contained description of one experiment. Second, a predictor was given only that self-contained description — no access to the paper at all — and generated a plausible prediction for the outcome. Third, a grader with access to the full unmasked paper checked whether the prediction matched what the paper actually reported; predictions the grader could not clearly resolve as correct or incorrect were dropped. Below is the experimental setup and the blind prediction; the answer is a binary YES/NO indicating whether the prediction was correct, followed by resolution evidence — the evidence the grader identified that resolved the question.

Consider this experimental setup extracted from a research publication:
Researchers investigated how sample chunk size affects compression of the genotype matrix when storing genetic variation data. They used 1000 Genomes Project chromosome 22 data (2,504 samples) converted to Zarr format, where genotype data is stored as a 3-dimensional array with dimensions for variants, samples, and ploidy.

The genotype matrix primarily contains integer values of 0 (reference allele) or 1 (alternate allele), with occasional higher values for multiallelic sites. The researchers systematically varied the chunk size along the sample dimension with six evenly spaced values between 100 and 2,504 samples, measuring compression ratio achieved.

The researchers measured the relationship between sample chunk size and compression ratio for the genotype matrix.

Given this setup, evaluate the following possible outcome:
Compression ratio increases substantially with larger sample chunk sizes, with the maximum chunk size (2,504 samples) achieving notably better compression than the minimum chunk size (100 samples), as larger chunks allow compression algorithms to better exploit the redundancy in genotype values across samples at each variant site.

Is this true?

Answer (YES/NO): NO